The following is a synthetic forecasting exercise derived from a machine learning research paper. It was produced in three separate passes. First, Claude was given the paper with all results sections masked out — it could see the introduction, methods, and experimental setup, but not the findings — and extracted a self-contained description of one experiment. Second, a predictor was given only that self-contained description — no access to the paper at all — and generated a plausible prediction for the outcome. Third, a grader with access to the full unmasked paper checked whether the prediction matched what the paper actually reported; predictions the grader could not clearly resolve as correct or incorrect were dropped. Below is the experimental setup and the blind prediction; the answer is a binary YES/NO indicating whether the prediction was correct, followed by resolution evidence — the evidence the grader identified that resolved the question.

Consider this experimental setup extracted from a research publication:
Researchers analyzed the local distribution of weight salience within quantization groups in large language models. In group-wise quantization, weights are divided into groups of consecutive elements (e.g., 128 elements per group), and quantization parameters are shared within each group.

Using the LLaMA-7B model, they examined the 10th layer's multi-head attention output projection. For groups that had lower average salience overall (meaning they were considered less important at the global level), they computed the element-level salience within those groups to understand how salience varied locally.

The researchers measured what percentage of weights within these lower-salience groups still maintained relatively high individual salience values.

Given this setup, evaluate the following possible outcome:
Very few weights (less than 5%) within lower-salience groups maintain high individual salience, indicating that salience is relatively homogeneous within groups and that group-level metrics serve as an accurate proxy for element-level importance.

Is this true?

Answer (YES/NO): NO